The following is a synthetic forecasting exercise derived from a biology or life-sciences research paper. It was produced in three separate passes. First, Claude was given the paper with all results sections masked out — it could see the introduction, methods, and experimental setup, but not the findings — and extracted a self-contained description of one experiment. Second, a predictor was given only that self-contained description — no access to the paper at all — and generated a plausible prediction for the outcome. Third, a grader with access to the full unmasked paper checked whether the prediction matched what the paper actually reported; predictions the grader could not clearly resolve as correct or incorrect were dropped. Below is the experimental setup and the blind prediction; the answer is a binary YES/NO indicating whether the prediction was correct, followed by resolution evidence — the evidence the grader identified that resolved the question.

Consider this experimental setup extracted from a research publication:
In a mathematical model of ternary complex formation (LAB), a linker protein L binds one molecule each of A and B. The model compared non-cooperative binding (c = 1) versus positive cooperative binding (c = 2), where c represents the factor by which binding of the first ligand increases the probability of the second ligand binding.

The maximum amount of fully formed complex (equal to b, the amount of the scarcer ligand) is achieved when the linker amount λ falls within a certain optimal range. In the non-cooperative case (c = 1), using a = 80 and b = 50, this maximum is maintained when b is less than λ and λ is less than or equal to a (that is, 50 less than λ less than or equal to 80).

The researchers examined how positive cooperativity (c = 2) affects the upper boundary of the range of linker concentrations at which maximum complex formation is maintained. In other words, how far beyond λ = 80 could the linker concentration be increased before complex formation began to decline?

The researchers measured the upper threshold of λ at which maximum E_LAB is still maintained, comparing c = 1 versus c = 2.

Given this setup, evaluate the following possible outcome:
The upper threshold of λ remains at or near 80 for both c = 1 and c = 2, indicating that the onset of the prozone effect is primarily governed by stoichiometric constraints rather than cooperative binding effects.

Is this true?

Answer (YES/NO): NO